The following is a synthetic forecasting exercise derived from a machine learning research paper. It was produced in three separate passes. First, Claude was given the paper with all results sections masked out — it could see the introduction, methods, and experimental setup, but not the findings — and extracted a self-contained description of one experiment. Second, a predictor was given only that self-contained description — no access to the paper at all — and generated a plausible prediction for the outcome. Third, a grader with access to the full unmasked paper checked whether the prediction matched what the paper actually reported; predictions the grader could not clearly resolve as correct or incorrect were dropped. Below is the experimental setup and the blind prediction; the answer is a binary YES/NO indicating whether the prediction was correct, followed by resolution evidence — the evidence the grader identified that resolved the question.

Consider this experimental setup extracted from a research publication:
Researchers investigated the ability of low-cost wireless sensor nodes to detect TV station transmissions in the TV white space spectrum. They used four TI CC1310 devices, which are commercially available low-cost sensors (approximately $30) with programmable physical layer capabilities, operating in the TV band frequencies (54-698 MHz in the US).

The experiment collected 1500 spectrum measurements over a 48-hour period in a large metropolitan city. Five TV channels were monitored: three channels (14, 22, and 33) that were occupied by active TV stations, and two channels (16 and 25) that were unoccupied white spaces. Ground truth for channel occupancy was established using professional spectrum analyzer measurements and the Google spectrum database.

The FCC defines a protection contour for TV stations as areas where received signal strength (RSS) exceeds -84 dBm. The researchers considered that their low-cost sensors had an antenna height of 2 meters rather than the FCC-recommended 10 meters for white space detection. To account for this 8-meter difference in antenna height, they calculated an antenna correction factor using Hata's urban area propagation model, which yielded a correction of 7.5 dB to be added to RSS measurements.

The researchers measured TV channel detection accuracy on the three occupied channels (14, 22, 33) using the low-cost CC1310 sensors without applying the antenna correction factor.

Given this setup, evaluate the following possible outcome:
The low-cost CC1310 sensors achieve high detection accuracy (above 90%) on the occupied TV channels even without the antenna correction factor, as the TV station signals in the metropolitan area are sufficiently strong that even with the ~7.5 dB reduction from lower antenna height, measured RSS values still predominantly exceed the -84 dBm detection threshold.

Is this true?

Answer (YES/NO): NO